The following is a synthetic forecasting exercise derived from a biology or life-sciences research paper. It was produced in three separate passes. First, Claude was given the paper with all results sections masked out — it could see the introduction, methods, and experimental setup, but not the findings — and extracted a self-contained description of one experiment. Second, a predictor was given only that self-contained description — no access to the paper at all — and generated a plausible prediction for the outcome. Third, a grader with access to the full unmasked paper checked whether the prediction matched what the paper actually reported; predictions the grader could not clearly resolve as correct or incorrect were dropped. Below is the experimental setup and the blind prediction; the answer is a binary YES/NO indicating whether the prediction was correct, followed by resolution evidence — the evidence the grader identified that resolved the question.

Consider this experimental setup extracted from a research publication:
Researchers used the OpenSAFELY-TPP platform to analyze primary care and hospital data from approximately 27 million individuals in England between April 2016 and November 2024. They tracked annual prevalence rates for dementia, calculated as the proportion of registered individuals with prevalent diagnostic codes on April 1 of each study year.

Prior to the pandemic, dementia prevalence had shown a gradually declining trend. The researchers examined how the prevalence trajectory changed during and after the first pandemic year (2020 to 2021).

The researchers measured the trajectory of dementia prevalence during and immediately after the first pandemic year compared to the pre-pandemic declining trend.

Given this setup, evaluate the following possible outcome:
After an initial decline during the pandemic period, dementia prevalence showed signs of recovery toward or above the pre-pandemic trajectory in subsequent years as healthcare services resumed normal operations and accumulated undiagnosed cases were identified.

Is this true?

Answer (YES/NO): NO